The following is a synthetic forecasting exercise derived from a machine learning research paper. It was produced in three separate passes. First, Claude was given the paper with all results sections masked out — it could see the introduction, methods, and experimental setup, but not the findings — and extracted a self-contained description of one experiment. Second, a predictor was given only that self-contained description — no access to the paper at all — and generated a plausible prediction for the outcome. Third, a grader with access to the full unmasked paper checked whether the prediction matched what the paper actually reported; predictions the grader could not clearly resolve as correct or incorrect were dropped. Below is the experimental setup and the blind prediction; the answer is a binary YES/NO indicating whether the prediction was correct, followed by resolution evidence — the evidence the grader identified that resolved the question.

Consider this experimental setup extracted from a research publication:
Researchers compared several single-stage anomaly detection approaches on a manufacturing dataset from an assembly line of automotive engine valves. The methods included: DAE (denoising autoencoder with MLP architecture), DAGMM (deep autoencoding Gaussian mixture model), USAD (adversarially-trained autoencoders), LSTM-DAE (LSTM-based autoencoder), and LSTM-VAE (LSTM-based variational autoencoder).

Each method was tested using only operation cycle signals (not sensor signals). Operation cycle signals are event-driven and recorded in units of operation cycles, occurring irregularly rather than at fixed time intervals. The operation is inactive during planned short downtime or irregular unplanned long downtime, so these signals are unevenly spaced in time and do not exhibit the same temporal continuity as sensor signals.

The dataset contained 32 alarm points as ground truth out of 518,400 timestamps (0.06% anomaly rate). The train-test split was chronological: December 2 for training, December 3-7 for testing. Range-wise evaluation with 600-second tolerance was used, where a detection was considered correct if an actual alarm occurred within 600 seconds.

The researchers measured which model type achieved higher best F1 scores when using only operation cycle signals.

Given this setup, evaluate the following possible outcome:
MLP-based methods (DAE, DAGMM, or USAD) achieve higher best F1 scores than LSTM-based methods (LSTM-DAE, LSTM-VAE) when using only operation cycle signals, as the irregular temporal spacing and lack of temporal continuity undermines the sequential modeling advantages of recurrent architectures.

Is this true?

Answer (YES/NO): YES